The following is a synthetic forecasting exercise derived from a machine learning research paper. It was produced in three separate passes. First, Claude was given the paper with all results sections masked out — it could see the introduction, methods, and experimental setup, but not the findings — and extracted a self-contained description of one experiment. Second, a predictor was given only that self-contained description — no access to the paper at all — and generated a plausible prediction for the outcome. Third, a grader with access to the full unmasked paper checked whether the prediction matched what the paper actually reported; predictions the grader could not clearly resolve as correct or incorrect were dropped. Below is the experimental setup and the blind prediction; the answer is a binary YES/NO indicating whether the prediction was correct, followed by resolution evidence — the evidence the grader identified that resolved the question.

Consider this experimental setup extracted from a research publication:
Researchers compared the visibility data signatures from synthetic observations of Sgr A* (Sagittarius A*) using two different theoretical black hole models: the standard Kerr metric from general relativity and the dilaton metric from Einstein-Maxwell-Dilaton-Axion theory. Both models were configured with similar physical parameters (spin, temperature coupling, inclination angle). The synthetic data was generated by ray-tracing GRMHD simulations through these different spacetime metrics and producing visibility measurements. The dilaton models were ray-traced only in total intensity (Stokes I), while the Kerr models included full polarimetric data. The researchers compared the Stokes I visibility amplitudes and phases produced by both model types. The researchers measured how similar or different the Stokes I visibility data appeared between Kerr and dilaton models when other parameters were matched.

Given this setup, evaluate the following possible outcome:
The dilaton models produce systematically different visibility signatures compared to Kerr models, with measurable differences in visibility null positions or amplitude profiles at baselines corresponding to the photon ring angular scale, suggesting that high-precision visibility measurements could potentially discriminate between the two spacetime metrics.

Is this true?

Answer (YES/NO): NO